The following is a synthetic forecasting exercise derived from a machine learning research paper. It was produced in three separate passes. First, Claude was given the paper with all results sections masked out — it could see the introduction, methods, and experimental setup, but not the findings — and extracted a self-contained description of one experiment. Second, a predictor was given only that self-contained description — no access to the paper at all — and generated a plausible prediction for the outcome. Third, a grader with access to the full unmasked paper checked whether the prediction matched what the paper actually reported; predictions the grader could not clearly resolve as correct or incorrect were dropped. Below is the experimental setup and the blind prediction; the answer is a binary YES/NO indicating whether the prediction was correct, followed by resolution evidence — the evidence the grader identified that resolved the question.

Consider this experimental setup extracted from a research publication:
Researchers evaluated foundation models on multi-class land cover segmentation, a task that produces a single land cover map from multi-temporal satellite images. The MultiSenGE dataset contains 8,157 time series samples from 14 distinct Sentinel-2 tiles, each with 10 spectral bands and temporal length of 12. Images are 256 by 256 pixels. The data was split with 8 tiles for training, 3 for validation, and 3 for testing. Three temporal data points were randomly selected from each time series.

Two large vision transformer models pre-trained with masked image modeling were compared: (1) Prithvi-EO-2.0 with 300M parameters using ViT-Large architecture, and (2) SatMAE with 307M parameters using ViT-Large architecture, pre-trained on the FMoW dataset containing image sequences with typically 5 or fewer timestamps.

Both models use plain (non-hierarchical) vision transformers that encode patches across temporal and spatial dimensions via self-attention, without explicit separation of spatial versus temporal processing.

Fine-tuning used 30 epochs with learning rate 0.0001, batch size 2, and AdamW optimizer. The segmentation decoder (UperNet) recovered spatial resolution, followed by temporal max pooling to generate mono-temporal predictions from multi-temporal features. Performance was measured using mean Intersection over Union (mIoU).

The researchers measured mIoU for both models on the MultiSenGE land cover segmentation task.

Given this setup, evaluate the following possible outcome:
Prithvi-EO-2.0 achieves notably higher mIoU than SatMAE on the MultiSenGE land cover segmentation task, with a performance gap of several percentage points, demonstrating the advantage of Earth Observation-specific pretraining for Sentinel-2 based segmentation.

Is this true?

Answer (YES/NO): NO